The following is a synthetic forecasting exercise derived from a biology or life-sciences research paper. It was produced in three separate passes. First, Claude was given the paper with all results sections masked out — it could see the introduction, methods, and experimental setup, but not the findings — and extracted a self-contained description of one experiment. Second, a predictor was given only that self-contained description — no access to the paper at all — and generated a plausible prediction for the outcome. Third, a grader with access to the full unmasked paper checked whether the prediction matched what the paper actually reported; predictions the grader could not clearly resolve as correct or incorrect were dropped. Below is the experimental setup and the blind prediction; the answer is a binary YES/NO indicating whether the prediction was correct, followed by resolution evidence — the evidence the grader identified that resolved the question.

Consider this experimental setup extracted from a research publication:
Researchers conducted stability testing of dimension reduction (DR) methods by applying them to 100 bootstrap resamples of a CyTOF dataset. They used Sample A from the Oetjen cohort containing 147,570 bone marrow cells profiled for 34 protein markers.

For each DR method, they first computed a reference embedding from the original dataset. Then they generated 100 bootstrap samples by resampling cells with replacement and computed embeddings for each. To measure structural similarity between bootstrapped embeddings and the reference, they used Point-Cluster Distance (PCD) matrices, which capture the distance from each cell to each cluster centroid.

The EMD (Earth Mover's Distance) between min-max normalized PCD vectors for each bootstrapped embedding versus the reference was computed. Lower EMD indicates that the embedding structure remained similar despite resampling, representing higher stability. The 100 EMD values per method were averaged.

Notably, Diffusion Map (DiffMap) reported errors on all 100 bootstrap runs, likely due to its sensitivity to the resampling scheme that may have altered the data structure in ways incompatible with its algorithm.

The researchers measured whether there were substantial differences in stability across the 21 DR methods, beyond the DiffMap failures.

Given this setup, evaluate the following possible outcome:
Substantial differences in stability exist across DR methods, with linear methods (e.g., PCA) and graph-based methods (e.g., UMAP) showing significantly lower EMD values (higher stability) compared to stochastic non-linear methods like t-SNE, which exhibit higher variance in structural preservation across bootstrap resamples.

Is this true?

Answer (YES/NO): NO